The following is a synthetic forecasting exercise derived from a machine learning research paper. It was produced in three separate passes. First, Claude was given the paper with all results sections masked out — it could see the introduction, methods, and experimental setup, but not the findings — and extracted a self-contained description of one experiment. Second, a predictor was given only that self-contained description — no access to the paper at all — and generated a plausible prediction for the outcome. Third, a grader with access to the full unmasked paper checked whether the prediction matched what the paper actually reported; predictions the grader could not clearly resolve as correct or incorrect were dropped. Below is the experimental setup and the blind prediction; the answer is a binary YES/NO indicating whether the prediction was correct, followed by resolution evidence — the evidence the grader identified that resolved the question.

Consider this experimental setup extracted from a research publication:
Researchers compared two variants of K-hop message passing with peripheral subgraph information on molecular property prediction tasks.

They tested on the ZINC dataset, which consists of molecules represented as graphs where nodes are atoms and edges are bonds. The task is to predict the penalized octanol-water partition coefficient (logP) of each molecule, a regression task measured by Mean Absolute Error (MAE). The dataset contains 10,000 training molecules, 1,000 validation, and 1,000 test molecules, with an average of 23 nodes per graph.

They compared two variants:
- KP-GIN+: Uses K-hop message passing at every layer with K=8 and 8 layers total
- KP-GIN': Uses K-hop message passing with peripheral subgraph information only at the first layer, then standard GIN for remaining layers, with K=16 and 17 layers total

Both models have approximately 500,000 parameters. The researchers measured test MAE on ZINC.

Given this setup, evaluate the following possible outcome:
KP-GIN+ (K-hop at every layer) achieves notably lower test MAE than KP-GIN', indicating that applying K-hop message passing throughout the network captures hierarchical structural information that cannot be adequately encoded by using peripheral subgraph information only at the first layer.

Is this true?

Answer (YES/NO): NO